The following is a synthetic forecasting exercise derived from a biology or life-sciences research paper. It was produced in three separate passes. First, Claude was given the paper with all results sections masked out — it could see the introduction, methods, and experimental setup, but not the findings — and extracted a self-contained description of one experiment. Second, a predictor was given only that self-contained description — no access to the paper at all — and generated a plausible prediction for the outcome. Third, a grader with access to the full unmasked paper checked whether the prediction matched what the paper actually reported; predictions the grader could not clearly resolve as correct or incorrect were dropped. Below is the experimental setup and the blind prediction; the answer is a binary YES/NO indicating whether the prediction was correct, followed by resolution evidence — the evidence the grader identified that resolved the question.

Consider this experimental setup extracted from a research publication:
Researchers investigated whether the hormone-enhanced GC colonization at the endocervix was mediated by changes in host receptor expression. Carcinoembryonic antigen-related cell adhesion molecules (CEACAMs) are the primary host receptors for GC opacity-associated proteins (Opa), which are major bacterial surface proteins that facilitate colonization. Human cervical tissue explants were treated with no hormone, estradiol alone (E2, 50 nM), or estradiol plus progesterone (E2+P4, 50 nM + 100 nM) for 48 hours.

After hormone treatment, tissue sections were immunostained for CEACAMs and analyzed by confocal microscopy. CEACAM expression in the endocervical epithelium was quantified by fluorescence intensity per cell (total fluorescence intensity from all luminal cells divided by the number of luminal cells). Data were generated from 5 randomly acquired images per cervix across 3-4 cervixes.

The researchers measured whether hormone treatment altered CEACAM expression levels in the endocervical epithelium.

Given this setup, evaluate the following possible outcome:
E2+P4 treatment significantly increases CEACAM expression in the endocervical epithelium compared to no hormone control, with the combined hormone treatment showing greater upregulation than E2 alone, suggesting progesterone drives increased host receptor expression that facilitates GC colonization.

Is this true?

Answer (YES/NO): NO